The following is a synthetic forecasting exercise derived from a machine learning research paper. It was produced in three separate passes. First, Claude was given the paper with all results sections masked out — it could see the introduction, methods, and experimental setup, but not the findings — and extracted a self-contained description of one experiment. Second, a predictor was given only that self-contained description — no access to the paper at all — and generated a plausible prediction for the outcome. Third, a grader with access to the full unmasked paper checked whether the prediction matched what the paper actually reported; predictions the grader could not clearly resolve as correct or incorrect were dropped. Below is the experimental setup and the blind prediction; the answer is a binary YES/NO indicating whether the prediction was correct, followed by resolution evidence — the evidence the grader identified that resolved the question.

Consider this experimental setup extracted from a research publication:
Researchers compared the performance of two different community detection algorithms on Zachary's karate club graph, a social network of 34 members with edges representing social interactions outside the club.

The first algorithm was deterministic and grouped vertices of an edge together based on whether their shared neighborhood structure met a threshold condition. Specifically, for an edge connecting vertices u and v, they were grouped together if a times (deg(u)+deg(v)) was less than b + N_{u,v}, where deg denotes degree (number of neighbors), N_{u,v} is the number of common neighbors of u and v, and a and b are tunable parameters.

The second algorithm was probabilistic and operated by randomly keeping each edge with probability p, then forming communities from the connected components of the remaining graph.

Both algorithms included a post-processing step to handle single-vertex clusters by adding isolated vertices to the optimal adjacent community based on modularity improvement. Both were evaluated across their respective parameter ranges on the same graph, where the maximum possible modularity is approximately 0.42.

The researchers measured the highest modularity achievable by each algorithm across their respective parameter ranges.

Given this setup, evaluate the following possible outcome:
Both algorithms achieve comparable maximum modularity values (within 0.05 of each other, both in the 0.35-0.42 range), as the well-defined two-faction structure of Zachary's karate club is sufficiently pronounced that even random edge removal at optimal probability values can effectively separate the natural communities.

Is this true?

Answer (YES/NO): NO